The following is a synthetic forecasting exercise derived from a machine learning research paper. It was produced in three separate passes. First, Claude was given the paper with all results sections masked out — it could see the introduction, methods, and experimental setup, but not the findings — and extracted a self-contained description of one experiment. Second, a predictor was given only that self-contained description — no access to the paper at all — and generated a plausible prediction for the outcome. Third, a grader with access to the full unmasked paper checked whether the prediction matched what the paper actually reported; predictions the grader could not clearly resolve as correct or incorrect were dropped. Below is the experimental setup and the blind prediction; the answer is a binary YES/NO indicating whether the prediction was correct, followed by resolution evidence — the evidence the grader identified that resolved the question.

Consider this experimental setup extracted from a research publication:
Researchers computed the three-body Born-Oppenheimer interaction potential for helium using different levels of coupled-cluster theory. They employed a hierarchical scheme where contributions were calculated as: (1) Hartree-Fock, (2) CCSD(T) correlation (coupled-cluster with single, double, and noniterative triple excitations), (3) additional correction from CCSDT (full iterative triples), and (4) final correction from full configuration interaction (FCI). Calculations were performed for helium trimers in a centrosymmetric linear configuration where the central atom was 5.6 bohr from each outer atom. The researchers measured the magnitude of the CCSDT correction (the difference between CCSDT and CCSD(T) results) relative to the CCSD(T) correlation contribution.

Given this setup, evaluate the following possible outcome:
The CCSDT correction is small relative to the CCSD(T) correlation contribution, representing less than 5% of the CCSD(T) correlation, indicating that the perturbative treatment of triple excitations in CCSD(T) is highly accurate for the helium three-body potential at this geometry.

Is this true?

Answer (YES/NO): NO